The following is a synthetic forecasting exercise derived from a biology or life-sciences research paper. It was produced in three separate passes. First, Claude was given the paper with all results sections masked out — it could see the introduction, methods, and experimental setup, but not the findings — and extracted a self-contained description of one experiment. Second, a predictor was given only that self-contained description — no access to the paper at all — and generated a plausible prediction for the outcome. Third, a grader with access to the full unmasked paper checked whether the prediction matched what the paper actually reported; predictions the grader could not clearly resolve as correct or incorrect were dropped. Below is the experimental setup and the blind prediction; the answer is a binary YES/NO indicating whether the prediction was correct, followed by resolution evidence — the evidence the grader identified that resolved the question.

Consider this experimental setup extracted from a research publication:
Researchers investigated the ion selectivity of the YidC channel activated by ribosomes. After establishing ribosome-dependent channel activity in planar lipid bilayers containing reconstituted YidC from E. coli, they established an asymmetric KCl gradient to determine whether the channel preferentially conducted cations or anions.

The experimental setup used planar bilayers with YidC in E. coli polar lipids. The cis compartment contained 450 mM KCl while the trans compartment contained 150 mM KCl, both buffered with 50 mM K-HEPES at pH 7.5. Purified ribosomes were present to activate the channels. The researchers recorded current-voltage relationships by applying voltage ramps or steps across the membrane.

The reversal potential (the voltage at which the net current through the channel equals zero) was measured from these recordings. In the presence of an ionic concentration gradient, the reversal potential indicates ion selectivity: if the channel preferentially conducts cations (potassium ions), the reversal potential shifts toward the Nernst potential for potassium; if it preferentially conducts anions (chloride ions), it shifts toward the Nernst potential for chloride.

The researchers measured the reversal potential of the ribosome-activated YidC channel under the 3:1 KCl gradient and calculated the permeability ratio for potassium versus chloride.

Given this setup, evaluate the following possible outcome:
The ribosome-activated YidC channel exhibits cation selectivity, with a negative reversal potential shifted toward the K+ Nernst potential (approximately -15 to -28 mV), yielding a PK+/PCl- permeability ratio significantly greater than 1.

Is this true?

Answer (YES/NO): NO